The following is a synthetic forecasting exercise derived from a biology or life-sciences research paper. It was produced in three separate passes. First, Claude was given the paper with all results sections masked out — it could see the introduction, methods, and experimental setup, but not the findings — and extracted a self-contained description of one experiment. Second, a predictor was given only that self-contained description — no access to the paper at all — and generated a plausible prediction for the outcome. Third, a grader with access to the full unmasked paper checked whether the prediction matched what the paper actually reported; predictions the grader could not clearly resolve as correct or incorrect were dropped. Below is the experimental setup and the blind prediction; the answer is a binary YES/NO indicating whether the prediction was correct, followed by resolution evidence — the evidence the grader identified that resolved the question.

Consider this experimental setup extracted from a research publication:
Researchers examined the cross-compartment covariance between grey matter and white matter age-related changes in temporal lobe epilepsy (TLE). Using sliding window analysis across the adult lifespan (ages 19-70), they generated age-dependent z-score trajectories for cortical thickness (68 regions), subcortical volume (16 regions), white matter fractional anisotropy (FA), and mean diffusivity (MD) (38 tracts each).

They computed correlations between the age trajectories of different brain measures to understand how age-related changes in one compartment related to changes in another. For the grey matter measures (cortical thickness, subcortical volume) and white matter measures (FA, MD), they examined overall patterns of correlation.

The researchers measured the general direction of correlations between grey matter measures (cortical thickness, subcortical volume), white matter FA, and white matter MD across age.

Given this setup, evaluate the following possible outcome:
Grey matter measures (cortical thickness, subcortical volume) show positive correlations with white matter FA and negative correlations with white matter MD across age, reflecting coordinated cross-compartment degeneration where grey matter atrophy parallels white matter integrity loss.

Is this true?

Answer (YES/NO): YES